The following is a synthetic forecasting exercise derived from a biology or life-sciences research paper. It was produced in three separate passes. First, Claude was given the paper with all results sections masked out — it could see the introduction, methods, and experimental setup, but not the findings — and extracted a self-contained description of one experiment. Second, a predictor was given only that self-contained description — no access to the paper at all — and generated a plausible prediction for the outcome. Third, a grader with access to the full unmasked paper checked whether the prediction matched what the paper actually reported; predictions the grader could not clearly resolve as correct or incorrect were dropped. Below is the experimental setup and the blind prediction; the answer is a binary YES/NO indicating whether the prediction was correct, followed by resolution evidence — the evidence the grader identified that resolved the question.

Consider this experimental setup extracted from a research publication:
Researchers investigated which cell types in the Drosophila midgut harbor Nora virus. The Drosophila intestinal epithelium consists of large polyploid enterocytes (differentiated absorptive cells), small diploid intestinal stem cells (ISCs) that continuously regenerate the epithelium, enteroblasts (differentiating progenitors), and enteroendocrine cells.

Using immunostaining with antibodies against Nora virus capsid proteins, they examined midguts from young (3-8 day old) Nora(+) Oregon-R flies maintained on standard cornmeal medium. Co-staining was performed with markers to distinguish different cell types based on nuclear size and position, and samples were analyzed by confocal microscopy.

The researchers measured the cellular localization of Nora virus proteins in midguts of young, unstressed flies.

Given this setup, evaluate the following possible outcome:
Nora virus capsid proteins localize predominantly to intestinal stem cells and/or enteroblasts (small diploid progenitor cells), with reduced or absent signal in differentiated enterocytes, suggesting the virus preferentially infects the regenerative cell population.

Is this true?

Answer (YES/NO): YES